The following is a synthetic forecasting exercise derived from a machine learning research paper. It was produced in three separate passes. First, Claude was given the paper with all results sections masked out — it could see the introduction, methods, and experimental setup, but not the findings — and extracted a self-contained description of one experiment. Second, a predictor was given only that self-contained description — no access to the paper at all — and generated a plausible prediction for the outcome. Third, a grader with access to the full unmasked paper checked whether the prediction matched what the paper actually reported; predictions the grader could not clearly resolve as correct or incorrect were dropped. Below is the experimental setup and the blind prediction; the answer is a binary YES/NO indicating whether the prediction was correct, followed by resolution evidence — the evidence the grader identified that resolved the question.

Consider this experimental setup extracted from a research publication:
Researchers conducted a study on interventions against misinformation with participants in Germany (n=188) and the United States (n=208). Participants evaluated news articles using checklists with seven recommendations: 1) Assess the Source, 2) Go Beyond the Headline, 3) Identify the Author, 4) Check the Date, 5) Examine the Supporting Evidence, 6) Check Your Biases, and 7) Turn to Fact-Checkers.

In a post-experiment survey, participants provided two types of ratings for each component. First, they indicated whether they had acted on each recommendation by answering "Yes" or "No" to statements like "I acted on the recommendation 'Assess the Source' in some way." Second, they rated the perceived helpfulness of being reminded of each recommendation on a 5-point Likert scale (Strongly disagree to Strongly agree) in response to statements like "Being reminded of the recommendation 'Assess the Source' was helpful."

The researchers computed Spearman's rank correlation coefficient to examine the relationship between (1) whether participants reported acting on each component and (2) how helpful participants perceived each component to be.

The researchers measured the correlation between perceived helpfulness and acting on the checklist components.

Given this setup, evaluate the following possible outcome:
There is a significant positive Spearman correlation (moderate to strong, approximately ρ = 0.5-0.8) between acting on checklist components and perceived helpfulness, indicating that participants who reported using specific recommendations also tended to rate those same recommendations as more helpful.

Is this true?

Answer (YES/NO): NO